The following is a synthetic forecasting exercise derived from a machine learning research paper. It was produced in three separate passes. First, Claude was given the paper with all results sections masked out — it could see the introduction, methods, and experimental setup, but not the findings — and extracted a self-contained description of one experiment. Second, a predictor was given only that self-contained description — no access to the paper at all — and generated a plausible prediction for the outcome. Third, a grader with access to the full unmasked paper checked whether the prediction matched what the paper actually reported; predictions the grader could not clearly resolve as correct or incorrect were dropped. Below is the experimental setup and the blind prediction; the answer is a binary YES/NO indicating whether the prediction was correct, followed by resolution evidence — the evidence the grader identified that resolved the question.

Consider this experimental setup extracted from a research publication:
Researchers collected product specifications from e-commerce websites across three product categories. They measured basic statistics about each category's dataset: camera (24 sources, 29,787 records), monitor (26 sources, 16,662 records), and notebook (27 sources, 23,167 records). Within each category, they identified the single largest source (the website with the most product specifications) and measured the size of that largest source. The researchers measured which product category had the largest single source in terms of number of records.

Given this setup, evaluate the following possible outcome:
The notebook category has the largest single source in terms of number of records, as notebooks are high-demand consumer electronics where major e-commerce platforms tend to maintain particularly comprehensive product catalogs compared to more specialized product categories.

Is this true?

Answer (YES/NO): NO